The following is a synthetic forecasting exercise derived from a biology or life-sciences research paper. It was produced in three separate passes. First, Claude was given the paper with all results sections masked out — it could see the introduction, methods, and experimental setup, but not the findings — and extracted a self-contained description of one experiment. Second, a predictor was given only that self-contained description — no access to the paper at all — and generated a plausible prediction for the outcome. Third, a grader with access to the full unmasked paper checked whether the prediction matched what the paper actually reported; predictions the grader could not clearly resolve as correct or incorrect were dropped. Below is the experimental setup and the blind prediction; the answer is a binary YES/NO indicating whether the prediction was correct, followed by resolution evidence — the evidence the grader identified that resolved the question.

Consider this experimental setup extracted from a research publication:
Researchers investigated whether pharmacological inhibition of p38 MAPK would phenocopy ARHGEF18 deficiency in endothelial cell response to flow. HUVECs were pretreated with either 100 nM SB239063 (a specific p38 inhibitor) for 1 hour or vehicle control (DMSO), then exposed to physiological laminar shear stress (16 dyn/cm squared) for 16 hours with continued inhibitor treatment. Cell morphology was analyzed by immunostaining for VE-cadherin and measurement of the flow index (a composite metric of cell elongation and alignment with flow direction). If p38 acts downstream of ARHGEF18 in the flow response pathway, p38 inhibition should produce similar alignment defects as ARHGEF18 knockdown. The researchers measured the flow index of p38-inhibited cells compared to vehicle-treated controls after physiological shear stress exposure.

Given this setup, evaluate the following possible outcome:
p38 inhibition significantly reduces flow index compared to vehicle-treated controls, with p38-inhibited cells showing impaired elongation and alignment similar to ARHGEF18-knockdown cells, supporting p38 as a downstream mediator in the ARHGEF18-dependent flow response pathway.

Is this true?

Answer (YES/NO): YES